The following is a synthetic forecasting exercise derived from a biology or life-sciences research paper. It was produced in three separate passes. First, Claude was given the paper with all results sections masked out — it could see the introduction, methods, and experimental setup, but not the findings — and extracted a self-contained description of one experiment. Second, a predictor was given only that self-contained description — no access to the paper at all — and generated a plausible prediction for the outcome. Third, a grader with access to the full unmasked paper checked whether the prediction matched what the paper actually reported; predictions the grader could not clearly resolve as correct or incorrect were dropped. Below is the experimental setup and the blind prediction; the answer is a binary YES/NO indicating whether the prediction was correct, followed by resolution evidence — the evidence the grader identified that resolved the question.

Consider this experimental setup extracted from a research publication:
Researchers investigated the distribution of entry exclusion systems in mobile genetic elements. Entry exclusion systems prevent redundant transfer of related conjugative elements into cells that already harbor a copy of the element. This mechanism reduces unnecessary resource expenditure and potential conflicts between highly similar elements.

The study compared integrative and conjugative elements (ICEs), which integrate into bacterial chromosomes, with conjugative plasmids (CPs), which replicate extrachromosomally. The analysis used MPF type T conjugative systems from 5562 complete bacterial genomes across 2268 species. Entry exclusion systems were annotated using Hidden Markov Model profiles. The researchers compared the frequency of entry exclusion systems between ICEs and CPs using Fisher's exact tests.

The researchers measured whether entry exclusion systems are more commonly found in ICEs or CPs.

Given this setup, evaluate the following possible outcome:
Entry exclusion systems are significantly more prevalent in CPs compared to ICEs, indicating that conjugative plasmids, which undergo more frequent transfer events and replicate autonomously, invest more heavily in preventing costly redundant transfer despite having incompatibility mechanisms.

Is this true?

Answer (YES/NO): YES